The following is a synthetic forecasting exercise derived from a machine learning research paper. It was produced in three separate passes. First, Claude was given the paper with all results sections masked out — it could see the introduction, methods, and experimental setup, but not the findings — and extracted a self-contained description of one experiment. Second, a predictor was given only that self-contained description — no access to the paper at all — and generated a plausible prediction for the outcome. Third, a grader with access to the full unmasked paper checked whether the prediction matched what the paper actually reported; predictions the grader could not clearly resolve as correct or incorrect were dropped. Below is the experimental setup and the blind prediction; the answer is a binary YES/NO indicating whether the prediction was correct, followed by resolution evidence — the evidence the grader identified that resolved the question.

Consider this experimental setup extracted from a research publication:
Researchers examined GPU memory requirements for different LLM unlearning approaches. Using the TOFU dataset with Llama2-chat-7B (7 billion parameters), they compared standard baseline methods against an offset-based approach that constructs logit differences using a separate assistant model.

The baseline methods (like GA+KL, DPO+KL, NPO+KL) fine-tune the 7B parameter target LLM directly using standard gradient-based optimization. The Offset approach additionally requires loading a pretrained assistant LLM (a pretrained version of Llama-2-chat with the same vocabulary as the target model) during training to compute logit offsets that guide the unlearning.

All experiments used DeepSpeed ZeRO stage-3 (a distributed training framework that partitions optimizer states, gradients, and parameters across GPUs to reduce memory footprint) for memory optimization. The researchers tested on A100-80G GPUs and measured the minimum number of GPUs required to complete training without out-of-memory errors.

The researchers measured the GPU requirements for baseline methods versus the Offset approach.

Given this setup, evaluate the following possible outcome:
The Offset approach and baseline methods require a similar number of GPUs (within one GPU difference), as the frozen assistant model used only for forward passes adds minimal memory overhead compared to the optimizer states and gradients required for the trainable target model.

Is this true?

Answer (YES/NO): NO